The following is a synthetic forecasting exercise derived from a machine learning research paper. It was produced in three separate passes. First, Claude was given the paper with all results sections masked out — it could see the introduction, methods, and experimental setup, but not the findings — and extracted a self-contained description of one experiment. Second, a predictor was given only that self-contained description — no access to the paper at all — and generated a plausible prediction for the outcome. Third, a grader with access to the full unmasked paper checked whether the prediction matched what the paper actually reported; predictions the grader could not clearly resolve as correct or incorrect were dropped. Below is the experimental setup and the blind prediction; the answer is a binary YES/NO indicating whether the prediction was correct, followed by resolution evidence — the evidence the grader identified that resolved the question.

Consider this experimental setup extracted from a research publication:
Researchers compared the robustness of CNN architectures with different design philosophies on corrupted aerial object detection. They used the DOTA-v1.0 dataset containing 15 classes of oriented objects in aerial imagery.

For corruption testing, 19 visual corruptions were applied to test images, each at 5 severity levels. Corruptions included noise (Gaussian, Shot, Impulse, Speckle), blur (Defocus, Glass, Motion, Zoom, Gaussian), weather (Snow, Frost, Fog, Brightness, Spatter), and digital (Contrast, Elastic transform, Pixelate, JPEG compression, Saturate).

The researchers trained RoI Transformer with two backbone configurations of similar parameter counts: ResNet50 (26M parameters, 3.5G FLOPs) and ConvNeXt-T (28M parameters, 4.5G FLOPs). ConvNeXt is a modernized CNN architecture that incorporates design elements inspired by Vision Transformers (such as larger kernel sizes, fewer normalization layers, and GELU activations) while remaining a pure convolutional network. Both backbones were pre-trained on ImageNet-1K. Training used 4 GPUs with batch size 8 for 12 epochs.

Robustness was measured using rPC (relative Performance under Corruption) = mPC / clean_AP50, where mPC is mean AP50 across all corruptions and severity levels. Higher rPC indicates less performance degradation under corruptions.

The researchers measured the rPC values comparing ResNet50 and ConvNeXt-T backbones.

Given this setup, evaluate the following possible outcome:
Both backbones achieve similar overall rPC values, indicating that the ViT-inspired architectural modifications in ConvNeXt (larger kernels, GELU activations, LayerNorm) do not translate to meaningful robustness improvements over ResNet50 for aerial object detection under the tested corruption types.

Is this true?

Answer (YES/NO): NO